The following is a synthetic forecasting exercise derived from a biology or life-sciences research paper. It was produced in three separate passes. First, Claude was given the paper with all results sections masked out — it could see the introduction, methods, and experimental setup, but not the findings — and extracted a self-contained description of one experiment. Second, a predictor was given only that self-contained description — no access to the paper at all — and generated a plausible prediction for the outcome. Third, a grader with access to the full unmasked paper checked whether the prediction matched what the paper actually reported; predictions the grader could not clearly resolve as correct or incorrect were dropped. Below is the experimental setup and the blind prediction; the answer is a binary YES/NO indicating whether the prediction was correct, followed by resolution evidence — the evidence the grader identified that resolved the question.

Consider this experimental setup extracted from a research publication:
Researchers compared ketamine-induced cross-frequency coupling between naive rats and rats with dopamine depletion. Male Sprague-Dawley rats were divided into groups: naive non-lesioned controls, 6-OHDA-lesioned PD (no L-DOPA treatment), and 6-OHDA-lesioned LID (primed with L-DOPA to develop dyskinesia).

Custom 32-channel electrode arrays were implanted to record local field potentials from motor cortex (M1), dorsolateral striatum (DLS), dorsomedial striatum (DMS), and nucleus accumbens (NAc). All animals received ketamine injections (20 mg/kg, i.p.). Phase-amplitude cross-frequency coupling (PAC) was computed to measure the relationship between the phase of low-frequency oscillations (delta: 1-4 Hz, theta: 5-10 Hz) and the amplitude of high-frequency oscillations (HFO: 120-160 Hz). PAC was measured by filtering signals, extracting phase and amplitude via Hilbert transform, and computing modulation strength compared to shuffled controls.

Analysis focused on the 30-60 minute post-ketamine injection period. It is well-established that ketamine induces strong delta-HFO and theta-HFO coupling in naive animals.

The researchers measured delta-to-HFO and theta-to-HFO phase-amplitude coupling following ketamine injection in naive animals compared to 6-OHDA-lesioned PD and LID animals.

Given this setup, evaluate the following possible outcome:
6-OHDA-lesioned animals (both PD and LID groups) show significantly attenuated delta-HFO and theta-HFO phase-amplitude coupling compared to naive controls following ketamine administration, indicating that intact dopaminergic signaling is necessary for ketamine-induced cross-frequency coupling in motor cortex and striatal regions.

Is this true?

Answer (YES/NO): YES